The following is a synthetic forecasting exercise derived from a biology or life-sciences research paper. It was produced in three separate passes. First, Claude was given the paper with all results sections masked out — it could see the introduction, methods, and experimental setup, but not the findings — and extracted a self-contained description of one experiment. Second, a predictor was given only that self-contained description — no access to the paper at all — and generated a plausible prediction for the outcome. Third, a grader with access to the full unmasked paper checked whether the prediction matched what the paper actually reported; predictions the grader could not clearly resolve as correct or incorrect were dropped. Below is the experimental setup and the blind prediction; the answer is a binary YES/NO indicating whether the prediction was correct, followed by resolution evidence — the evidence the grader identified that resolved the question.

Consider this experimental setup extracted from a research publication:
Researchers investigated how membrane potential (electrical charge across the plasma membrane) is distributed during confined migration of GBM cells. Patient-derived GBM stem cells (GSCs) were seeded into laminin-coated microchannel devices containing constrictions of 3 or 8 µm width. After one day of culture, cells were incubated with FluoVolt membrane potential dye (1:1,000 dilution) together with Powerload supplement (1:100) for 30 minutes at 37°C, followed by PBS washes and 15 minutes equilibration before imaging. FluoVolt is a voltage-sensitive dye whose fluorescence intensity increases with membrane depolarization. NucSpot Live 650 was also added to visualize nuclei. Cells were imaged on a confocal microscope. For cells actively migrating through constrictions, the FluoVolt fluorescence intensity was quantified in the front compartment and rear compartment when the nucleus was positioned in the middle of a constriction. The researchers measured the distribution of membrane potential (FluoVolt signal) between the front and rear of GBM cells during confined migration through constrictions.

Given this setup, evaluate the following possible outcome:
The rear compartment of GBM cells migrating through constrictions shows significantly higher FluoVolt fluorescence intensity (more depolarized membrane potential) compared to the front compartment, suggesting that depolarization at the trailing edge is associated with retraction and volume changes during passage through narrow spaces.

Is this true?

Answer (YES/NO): YES